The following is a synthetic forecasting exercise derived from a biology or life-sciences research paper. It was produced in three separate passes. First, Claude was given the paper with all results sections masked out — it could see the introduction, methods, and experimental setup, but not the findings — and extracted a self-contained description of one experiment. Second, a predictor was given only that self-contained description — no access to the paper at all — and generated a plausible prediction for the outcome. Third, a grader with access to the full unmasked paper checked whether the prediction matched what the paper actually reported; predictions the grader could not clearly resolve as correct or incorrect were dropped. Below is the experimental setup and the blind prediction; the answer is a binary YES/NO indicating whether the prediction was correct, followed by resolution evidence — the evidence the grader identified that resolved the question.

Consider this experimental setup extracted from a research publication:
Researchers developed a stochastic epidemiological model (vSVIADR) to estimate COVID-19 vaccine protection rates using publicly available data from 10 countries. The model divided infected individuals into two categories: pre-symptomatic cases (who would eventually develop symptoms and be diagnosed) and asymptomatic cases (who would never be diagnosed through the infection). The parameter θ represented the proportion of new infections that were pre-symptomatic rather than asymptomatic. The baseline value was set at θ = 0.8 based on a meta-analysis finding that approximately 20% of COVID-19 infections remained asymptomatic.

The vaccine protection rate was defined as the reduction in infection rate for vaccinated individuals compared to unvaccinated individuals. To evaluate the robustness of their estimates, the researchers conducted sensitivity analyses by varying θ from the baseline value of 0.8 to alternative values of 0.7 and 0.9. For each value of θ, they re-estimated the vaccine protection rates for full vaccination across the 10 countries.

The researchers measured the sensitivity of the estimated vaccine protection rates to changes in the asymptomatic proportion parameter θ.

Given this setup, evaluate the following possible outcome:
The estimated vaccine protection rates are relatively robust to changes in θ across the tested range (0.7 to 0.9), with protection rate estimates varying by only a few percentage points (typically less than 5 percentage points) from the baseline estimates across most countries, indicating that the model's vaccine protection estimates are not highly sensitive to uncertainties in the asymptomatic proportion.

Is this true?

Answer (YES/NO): NO